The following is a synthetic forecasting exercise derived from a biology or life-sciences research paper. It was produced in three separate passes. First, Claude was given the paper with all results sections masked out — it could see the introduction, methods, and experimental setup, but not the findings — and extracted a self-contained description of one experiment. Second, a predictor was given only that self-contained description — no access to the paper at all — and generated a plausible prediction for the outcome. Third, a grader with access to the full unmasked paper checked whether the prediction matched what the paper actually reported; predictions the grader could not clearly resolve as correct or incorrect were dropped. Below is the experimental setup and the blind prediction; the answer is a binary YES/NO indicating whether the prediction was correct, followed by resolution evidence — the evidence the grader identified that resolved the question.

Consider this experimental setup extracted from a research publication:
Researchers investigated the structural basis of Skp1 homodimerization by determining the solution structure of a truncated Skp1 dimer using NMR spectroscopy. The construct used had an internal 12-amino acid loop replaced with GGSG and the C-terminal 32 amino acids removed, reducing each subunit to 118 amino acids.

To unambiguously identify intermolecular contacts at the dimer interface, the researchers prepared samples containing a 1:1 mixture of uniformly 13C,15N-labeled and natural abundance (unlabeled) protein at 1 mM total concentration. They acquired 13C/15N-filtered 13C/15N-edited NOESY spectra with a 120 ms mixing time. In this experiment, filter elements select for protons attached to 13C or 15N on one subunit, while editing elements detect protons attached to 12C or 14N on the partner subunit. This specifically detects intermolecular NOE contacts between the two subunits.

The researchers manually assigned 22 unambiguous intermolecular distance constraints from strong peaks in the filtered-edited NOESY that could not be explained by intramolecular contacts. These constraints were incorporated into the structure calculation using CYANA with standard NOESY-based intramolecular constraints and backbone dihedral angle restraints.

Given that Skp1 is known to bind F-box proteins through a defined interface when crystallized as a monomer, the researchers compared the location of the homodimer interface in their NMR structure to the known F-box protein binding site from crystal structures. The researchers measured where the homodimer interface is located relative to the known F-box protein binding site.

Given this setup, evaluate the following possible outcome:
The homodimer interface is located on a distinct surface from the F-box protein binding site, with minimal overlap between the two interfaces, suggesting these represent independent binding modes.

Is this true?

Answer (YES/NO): NO